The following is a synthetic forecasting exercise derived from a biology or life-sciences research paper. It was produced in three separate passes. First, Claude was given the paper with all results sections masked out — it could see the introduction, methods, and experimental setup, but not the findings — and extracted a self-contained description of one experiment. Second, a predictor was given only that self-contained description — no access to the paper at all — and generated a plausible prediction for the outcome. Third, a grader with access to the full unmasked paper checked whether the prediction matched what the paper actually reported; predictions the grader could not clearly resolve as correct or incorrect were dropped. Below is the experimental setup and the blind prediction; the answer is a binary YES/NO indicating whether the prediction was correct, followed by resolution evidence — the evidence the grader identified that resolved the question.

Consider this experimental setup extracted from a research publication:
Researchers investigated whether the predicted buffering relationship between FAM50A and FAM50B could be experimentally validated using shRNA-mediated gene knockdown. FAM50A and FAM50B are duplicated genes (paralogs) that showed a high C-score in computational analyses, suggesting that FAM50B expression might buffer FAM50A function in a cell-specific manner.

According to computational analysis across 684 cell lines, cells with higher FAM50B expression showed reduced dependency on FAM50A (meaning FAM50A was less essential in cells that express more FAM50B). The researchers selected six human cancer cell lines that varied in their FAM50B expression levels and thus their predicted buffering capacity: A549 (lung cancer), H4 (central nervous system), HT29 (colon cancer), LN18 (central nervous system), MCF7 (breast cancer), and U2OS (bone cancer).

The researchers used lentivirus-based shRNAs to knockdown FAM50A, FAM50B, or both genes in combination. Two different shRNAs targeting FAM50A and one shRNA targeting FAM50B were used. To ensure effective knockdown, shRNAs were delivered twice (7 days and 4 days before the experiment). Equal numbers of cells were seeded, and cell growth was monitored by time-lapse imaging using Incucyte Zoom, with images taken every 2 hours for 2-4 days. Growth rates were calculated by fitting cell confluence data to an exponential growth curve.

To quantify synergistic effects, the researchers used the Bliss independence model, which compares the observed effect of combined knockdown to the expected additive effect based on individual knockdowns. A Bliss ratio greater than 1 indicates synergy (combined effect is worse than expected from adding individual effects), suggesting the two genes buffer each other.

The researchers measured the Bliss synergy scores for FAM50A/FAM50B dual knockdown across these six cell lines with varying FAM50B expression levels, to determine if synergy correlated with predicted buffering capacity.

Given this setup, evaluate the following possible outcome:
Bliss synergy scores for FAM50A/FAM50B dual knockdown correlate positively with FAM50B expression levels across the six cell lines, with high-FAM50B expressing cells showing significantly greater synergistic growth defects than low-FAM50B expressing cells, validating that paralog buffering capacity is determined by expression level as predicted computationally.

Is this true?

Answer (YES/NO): NO